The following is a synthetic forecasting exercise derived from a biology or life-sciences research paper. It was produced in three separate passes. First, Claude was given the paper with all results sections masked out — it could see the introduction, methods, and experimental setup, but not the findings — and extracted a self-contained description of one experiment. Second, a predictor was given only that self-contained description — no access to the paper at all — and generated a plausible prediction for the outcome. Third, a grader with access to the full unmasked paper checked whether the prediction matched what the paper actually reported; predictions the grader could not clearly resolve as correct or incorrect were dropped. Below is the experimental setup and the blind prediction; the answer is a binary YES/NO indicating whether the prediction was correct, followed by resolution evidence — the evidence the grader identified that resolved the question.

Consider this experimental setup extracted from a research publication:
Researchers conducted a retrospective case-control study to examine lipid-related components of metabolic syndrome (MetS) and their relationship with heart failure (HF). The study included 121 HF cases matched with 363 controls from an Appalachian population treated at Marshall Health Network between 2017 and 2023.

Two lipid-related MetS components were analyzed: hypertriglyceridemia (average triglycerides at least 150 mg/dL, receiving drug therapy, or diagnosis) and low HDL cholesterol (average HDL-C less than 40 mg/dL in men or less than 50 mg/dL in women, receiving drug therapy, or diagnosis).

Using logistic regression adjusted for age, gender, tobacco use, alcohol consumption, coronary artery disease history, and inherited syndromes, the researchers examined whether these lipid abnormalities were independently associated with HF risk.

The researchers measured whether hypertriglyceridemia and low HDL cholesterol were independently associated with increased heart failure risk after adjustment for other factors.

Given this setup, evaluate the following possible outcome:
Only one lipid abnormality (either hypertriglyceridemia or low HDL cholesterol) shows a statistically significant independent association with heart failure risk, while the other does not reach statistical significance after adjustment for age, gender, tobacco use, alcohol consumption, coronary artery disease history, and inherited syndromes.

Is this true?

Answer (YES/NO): NO